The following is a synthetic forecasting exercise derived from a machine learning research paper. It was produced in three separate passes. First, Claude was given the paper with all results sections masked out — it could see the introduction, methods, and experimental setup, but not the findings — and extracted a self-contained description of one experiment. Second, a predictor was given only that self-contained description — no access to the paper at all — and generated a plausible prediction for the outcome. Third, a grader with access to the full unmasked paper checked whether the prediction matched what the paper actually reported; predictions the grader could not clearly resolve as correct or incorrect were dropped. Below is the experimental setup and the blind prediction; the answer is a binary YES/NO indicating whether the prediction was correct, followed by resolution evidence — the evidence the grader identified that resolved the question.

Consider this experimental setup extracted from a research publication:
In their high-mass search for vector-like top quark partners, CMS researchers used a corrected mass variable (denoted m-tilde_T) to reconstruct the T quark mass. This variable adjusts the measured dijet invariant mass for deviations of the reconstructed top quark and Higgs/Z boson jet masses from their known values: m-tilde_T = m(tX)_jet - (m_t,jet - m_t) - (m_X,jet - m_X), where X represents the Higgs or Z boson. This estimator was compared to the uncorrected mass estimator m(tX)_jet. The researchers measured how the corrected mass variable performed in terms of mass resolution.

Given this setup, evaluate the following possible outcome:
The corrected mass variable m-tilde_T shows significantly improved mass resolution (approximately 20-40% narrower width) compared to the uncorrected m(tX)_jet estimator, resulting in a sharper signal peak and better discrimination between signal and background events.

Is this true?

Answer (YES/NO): NO